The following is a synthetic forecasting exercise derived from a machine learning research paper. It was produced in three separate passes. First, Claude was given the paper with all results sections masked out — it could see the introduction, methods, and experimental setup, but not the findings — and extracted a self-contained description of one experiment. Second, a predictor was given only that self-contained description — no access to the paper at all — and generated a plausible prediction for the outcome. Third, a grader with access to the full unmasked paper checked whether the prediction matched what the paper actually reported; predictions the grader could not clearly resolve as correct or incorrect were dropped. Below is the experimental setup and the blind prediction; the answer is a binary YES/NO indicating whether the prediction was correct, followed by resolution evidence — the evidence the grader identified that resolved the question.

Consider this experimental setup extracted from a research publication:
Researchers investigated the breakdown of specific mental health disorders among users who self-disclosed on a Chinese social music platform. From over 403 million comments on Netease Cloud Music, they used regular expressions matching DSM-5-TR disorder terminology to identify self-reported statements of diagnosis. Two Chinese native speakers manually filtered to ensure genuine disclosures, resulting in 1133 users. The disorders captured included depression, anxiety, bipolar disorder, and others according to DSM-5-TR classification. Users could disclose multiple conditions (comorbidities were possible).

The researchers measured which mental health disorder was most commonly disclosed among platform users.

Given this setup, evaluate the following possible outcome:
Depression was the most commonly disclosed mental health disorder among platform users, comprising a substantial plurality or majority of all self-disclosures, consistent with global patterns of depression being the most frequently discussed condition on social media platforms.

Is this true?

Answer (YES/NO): YES